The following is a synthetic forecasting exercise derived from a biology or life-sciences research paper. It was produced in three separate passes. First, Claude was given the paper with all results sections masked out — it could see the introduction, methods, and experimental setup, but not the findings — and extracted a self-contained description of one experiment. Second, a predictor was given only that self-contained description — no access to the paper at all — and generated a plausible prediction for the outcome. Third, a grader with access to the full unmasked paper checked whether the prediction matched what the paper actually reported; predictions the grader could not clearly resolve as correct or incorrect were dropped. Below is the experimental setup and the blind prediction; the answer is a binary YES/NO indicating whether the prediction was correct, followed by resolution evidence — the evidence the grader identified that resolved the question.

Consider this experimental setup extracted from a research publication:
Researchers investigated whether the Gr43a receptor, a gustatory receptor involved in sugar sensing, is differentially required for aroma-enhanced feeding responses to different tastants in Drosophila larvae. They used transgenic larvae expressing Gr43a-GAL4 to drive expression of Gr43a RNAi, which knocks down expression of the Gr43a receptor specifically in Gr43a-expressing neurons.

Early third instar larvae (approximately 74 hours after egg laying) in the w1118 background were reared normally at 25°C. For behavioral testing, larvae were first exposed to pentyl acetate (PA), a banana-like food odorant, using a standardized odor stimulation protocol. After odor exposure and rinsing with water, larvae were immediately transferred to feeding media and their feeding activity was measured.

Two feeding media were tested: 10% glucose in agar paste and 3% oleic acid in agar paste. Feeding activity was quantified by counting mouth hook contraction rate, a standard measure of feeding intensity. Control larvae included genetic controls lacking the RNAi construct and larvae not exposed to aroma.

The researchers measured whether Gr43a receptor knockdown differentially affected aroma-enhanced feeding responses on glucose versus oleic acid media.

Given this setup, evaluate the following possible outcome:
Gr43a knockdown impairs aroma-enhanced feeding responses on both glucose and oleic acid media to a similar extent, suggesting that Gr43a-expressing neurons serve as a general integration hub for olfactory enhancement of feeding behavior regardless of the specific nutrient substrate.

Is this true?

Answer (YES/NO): NO